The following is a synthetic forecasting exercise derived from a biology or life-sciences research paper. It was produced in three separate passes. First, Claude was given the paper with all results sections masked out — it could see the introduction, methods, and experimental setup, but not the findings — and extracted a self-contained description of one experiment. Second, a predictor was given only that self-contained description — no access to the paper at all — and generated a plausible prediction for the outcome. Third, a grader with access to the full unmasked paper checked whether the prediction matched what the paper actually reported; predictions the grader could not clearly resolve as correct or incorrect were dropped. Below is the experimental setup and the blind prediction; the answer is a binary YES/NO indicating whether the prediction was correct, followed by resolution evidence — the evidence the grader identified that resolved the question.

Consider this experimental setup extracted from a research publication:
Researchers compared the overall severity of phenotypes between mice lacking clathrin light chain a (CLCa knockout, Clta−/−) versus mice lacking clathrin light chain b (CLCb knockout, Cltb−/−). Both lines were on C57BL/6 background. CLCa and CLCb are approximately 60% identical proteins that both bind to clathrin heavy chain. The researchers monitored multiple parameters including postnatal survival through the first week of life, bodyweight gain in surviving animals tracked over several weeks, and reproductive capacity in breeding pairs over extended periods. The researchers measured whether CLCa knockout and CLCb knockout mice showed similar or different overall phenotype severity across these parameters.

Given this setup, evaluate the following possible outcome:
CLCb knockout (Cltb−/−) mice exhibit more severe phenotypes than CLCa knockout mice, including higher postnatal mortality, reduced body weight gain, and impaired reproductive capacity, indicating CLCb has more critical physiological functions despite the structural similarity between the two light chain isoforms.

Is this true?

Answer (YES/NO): NO